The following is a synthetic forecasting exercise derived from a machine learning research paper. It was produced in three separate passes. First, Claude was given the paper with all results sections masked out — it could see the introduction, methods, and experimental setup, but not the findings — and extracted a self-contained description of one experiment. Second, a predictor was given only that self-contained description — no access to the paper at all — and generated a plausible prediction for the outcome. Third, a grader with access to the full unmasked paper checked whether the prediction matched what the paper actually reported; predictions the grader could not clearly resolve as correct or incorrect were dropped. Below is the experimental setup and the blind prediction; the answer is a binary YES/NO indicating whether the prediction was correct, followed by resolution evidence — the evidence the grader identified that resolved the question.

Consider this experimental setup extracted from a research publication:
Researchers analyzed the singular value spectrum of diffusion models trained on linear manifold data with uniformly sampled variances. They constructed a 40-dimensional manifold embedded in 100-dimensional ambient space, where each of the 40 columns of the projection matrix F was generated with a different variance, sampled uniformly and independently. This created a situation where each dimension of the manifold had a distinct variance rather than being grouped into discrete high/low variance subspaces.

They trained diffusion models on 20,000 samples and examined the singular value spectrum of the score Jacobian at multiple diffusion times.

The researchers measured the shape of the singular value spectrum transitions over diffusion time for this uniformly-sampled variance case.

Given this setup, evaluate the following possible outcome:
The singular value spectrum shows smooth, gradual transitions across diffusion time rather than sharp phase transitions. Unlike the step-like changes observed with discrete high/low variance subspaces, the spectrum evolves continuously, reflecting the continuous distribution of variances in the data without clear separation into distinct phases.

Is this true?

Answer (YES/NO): YES